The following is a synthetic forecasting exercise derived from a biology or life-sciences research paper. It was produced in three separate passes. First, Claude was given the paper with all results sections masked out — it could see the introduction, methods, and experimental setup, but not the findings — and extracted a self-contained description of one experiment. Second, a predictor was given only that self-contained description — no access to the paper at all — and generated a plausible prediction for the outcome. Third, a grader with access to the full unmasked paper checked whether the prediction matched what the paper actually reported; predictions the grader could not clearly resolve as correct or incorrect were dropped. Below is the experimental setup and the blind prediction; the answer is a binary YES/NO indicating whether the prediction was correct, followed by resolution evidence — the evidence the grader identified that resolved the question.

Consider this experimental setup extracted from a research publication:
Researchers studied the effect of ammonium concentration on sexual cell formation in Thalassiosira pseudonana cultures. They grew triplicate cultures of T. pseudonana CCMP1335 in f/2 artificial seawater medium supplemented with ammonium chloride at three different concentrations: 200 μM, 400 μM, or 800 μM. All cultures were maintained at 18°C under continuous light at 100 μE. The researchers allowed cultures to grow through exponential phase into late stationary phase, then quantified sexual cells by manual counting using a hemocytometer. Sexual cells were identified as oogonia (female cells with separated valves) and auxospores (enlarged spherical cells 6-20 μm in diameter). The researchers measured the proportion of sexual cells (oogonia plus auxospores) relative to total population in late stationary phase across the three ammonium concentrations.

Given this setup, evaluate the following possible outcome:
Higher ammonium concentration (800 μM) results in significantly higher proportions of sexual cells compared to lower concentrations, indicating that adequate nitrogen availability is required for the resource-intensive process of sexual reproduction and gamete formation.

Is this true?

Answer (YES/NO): NO